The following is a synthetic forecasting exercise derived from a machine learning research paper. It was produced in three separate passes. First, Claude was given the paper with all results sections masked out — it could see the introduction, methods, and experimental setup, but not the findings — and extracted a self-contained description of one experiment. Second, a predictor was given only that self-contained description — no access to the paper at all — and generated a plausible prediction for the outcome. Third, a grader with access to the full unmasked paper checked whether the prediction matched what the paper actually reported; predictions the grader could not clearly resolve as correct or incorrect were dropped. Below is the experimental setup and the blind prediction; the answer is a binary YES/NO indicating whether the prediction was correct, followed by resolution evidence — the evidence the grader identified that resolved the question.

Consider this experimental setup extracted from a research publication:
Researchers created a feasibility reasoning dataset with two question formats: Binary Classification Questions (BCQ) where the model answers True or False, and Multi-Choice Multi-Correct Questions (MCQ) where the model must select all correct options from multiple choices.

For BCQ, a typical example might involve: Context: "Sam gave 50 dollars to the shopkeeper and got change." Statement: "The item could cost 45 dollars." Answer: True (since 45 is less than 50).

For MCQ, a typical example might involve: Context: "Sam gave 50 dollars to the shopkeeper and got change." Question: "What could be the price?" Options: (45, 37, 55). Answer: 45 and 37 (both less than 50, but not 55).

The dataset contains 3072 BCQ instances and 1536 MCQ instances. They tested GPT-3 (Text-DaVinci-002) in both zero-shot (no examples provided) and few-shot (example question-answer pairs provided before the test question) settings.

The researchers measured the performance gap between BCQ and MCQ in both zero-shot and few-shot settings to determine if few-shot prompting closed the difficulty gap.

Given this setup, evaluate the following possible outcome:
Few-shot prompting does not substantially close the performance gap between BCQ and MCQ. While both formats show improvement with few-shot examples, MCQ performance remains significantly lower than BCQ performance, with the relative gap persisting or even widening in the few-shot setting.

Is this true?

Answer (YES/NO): NO